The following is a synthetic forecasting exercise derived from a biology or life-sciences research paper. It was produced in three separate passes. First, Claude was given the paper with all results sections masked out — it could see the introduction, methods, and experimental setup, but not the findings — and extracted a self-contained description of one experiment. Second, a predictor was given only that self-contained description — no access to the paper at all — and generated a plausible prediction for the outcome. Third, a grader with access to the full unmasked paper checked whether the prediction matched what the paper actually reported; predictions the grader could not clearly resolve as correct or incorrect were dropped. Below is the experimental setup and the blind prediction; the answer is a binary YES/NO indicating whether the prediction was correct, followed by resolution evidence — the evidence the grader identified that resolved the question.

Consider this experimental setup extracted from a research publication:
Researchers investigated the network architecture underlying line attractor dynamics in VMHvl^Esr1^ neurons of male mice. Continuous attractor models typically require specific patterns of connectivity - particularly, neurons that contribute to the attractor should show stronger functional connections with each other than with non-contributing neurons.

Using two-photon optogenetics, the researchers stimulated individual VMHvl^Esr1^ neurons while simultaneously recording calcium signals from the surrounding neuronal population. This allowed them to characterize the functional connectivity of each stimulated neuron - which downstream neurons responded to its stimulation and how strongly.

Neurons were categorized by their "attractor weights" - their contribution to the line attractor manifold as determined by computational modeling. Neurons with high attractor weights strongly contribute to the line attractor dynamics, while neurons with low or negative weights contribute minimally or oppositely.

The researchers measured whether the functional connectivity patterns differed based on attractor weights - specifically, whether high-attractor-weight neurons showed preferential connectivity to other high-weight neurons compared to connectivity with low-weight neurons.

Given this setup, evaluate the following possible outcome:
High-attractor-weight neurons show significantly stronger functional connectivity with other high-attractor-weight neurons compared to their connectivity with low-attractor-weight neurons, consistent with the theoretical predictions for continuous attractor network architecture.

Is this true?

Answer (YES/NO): YES